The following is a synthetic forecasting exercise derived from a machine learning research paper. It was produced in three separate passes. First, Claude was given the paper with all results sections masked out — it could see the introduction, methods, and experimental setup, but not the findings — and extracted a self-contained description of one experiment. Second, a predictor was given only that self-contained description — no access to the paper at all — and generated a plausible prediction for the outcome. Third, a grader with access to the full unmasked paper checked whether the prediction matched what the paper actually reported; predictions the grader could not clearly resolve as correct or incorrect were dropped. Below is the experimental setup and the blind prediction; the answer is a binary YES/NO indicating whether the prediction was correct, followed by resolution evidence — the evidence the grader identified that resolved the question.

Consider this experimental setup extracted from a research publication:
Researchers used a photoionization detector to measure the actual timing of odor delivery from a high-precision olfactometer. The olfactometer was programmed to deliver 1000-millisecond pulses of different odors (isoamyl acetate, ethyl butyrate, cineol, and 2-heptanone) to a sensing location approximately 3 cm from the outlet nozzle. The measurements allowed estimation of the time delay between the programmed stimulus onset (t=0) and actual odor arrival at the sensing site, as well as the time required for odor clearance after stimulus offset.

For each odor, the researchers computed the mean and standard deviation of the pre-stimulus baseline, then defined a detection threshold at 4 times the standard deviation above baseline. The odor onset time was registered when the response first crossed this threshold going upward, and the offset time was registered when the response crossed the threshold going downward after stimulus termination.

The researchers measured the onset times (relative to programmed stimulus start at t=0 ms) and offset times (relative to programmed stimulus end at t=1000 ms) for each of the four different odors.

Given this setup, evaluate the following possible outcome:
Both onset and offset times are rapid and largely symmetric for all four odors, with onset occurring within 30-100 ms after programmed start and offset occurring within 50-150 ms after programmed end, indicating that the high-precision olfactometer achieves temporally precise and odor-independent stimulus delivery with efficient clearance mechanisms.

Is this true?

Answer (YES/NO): NO